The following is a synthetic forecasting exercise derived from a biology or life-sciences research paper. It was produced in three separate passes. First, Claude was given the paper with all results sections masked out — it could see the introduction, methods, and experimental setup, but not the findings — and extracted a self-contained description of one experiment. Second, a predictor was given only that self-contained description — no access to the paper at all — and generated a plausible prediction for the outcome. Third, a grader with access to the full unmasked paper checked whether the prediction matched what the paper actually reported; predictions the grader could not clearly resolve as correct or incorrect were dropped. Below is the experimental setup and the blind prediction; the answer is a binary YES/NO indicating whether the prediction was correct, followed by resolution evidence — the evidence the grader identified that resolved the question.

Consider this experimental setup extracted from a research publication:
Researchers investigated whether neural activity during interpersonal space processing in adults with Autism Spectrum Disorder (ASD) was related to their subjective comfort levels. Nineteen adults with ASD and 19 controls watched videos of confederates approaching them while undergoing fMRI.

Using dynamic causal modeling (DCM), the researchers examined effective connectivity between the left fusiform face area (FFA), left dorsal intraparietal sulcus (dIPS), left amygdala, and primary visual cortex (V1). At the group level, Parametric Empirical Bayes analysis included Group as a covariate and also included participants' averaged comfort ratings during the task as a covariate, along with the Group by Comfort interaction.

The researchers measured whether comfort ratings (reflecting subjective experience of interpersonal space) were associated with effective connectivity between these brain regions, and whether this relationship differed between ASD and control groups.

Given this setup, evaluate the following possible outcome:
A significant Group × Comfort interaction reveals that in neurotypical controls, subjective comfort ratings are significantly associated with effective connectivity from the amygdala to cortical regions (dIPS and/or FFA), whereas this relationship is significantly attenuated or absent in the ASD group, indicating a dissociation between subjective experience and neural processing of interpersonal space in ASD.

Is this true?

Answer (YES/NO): NO